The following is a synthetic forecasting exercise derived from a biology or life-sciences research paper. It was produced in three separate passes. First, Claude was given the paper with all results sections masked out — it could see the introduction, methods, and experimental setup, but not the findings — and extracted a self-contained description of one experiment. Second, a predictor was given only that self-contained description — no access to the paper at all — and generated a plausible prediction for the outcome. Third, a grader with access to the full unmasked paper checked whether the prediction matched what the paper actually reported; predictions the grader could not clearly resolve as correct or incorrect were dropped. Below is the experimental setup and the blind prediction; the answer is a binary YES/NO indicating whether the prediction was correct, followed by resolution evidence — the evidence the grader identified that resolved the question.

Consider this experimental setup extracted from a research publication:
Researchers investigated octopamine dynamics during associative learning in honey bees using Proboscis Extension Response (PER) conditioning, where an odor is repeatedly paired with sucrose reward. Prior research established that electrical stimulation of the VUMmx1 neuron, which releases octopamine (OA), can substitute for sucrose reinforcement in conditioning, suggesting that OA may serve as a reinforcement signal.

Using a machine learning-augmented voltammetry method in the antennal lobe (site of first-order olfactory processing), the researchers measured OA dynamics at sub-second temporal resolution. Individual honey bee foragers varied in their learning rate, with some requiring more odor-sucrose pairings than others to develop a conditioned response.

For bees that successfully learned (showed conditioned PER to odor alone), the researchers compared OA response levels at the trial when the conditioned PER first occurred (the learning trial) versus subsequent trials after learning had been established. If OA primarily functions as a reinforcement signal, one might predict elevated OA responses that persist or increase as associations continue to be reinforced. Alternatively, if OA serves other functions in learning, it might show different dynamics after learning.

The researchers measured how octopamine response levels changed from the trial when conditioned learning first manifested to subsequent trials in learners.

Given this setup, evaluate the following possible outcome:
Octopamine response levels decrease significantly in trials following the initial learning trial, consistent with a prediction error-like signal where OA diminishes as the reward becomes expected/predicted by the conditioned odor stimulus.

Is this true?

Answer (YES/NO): NO